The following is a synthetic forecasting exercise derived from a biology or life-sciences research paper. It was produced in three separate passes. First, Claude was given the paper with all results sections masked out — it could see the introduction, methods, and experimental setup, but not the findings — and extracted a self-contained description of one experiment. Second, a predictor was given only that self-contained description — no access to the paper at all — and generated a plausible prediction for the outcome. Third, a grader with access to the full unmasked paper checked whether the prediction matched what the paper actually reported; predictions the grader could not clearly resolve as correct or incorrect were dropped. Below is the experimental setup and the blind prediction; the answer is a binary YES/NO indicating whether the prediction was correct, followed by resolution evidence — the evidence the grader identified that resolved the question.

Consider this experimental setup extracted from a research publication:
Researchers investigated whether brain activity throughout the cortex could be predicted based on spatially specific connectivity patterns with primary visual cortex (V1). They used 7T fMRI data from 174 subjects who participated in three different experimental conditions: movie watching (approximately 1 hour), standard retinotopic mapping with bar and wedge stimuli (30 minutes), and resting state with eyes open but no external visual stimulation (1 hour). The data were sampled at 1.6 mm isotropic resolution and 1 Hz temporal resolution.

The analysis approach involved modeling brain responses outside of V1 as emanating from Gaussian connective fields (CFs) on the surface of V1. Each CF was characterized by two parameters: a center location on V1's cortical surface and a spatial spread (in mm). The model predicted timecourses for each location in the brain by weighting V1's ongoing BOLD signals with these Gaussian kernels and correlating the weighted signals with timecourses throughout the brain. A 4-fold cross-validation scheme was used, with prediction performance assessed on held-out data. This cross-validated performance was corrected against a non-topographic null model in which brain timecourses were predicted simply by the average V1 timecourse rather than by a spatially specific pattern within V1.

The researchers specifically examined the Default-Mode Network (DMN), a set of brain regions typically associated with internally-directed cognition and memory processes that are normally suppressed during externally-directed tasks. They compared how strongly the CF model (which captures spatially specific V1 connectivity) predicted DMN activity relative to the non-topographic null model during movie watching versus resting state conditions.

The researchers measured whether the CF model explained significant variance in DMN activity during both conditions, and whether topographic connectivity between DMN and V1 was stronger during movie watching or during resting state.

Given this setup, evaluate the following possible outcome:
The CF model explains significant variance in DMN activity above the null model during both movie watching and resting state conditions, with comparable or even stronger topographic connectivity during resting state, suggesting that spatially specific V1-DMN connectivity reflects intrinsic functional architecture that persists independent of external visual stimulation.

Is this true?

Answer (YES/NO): YES